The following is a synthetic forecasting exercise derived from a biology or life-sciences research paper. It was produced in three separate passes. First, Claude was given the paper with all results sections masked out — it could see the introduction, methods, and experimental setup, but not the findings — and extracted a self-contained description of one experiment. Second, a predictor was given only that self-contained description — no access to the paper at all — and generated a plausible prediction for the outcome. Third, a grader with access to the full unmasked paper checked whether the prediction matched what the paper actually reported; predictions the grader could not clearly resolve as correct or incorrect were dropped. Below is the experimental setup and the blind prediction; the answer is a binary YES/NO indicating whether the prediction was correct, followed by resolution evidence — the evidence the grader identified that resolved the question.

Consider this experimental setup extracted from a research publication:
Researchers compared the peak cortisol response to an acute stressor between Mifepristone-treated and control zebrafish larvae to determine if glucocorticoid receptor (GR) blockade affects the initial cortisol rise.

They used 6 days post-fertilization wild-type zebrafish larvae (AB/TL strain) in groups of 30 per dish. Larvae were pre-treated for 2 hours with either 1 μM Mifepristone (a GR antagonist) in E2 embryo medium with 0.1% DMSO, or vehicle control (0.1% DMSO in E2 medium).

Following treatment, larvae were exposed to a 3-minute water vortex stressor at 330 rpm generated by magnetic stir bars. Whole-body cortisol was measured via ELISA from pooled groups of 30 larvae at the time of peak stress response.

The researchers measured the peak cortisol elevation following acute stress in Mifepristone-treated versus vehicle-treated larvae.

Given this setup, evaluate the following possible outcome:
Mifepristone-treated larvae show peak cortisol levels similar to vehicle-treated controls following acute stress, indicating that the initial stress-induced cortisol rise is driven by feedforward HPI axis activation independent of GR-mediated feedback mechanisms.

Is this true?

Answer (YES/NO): YES